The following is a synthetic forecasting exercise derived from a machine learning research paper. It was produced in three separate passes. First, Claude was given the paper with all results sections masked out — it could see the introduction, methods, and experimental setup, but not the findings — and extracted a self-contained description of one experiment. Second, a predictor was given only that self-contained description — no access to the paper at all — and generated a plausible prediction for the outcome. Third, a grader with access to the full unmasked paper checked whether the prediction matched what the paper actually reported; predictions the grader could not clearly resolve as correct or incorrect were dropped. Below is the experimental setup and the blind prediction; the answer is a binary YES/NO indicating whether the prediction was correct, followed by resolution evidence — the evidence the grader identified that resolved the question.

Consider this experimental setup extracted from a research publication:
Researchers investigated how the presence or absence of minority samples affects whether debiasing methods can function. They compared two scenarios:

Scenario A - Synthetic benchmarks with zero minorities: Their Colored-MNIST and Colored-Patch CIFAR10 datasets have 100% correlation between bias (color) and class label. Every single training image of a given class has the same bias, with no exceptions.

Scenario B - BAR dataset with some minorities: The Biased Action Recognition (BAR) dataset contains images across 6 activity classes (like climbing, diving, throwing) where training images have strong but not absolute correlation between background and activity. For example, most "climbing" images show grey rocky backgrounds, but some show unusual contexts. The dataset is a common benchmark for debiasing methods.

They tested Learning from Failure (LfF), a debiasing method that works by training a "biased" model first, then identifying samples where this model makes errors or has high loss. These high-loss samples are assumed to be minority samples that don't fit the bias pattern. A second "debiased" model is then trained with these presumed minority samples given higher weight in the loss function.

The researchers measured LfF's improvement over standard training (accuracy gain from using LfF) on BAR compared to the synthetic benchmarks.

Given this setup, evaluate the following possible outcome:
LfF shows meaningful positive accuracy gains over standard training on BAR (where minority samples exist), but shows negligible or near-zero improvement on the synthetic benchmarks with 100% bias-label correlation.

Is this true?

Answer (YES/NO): NO